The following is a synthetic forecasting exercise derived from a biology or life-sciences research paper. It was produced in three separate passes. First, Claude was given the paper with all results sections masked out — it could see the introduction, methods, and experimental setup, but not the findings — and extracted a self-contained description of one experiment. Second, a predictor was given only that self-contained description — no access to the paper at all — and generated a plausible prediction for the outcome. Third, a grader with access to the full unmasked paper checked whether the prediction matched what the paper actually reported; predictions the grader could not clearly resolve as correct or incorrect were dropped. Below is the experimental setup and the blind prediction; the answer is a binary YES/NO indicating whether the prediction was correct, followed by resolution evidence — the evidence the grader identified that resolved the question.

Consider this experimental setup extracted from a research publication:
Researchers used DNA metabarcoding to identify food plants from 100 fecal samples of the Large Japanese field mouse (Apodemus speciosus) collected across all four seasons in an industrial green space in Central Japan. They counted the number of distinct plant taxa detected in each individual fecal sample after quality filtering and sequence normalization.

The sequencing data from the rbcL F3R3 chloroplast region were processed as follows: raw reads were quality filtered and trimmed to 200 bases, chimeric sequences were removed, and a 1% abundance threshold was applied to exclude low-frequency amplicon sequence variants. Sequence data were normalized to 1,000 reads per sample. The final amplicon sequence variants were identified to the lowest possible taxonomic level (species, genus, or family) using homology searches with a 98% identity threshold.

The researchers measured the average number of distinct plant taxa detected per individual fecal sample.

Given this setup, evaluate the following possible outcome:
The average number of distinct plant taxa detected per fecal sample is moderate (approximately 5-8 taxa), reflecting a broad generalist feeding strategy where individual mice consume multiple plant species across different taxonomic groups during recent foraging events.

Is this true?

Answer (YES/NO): YES